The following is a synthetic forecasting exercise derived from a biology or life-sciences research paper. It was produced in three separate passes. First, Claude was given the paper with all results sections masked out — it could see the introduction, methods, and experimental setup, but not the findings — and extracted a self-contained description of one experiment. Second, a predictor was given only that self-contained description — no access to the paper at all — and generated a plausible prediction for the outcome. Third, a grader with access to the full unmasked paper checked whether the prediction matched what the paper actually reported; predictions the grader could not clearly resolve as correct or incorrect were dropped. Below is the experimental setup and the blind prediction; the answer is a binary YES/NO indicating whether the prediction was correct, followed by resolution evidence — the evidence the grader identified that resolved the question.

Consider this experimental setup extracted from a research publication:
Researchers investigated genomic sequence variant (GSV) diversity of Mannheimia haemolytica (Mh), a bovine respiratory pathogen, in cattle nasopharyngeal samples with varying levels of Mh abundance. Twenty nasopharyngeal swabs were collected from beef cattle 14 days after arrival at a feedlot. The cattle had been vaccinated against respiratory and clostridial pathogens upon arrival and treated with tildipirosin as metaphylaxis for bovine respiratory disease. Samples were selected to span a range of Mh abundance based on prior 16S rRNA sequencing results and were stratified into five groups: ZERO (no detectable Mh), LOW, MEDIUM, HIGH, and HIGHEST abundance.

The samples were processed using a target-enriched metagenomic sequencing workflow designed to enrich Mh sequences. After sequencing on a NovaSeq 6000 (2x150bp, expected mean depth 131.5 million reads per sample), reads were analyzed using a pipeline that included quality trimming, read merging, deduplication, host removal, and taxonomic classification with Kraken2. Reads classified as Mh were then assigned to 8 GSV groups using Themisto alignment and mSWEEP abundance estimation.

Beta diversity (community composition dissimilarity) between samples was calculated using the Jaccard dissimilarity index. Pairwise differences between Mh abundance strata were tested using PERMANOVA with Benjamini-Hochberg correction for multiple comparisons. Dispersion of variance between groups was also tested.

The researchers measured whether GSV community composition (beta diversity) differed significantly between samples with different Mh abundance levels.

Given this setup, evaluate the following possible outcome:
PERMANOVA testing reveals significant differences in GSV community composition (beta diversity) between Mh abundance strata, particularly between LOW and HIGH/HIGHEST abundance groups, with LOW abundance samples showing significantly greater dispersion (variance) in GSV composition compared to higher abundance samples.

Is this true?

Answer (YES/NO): NO